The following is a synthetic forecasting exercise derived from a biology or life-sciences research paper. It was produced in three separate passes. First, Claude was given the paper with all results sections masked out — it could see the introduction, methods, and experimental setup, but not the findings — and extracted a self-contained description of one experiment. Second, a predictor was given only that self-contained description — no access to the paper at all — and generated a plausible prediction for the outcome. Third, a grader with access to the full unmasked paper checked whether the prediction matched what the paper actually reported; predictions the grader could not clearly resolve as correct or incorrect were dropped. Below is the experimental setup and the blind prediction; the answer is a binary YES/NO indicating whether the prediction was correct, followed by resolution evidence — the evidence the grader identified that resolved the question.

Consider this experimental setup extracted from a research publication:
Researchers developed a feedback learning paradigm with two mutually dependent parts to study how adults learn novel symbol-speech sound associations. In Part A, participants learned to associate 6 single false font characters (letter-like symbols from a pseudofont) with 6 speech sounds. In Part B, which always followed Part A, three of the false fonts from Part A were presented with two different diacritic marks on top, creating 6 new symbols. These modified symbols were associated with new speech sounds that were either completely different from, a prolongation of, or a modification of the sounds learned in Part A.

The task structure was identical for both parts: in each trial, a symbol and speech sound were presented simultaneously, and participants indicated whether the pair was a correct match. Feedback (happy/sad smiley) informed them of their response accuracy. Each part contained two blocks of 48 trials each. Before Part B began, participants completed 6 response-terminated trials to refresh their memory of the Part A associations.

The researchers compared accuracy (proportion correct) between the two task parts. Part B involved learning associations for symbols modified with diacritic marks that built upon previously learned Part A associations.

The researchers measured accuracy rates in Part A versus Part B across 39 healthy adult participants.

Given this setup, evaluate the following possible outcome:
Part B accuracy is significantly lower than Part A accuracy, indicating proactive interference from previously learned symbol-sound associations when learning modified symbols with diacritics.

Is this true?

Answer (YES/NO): YES